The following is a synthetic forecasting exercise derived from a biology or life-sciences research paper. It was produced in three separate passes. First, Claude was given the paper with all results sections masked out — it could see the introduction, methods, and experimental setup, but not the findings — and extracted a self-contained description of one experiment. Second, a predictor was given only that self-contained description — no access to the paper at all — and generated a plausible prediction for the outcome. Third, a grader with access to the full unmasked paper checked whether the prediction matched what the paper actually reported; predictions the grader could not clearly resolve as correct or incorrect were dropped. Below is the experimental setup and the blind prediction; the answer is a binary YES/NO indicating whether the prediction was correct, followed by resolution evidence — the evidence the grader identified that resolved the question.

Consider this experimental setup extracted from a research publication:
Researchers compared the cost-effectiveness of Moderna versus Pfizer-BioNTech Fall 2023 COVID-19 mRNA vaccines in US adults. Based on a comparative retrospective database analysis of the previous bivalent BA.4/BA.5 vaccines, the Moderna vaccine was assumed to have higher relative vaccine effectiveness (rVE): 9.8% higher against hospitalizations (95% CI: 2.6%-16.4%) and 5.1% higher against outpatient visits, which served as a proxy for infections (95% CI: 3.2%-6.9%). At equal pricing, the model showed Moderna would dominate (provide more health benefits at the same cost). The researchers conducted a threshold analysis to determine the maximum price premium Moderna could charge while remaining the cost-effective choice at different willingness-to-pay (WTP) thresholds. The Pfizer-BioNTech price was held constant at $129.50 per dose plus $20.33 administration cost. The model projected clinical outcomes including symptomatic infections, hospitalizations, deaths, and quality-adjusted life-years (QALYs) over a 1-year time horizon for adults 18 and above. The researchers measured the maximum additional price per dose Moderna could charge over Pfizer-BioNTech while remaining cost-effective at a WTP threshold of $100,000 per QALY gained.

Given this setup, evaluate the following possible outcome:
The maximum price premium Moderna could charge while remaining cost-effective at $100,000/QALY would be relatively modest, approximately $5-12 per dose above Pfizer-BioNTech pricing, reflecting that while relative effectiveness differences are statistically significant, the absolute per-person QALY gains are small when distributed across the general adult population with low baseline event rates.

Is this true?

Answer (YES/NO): NO